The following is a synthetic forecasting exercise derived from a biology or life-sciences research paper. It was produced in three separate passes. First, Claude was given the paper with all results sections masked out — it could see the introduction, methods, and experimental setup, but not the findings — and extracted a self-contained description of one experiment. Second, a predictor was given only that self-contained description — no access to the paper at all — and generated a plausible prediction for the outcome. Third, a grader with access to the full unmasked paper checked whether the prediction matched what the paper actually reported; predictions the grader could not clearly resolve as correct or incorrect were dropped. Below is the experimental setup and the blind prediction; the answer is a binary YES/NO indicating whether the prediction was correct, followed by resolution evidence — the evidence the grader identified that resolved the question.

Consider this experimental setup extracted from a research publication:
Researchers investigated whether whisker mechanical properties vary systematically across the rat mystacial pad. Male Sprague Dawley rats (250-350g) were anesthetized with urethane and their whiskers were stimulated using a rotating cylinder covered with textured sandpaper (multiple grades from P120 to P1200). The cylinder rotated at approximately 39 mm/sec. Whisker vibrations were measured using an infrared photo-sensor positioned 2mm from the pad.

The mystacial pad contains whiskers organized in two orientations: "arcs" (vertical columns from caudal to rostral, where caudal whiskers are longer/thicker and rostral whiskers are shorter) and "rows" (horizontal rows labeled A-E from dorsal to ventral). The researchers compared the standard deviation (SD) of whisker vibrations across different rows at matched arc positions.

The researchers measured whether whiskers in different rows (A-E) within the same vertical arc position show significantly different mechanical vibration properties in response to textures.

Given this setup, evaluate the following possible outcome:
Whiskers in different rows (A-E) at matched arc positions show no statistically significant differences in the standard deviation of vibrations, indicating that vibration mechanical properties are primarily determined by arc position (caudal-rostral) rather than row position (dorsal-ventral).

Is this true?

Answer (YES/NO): YES